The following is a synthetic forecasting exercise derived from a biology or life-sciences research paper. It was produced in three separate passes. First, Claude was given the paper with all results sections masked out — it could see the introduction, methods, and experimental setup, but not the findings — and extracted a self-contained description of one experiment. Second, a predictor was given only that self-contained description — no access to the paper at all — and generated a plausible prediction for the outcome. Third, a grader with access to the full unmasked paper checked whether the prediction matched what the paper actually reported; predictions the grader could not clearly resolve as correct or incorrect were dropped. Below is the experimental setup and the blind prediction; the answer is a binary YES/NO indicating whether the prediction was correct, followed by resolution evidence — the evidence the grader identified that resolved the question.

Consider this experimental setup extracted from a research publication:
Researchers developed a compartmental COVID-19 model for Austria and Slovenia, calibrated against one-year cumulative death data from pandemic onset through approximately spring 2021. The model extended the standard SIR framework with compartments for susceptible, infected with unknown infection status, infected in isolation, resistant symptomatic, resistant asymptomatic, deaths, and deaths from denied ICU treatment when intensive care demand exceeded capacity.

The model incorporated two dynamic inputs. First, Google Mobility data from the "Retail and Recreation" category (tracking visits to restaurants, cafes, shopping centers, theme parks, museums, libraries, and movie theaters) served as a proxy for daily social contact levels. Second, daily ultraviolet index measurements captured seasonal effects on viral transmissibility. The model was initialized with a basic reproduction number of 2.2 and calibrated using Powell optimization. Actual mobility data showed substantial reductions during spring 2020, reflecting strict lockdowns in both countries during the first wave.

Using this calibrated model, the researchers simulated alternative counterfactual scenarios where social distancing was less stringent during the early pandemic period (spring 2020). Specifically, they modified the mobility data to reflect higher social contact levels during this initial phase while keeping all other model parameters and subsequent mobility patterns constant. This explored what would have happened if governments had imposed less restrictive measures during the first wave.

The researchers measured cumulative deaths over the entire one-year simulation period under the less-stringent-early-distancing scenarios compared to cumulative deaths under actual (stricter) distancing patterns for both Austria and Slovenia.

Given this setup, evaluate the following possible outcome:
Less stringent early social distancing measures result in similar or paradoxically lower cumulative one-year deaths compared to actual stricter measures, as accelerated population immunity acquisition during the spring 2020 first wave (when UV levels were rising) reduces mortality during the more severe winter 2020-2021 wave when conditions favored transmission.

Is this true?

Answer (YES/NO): YES